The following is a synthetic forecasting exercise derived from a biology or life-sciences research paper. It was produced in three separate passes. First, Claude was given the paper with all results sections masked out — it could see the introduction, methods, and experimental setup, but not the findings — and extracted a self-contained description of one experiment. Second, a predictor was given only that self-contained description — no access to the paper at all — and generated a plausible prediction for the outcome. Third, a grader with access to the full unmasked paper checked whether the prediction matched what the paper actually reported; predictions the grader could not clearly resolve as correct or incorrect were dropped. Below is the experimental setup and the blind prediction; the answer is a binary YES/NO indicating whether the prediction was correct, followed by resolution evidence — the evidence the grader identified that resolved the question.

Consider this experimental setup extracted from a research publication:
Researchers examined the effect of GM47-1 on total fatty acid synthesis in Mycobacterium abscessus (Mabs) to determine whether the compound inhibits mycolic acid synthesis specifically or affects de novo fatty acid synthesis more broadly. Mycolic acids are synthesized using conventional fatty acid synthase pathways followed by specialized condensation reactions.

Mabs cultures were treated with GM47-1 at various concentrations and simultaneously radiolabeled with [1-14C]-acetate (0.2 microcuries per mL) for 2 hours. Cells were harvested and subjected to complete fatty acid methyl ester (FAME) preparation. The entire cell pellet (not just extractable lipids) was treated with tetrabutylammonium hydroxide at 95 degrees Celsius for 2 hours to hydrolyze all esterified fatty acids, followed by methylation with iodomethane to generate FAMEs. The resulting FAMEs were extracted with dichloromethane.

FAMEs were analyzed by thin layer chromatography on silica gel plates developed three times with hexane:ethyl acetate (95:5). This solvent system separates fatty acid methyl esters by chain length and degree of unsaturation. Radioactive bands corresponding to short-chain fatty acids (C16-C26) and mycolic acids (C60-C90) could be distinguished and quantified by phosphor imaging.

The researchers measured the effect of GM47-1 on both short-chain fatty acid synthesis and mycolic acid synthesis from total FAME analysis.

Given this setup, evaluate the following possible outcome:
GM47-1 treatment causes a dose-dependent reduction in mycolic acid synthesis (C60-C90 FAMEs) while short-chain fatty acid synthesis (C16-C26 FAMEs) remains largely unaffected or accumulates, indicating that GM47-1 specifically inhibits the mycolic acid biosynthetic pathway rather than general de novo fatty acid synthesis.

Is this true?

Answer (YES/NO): NO